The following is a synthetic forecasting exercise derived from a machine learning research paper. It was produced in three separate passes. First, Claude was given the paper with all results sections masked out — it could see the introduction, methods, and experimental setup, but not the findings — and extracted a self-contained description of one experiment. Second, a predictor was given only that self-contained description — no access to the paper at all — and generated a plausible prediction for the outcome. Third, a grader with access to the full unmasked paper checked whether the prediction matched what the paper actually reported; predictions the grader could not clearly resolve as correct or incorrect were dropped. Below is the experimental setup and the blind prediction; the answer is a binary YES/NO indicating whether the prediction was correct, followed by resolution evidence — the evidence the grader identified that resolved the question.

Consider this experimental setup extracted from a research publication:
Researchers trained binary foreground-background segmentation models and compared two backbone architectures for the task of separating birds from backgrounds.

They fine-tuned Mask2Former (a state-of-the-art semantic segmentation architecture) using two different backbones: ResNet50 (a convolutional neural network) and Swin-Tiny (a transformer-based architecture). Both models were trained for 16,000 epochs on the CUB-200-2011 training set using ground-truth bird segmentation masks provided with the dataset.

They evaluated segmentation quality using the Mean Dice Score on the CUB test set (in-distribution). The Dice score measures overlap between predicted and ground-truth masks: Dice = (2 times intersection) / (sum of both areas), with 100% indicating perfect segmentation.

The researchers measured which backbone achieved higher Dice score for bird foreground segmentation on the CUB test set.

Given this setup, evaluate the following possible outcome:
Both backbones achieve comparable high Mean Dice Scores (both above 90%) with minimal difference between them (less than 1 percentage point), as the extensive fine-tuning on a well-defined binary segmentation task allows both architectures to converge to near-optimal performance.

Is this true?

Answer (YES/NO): YES